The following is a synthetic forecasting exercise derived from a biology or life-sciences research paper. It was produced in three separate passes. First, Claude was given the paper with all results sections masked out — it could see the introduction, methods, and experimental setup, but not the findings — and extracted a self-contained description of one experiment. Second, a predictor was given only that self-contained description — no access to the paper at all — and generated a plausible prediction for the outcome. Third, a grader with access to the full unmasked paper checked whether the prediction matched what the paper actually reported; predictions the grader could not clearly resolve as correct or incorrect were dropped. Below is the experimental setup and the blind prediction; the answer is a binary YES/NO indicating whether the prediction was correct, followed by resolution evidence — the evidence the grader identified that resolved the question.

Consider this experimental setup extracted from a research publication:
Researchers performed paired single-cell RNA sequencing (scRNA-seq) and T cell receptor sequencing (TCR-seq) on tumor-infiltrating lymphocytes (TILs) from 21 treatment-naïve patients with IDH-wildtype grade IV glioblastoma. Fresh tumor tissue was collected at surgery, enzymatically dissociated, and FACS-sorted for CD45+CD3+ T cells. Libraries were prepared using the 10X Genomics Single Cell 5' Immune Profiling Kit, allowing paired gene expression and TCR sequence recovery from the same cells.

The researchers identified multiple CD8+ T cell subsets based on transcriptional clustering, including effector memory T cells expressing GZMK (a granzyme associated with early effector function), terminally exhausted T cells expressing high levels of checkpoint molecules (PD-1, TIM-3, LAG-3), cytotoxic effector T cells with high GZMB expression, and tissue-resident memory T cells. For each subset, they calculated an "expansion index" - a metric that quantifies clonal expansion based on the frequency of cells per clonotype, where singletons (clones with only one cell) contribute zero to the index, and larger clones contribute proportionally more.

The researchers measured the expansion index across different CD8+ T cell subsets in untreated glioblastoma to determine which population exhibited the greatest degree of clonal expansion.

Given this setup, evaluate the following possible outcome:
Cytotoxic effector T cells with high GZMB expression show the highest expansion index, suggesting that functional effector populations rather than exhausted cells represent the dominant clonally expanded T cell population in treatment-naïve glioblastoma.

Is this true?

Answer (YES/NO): NO